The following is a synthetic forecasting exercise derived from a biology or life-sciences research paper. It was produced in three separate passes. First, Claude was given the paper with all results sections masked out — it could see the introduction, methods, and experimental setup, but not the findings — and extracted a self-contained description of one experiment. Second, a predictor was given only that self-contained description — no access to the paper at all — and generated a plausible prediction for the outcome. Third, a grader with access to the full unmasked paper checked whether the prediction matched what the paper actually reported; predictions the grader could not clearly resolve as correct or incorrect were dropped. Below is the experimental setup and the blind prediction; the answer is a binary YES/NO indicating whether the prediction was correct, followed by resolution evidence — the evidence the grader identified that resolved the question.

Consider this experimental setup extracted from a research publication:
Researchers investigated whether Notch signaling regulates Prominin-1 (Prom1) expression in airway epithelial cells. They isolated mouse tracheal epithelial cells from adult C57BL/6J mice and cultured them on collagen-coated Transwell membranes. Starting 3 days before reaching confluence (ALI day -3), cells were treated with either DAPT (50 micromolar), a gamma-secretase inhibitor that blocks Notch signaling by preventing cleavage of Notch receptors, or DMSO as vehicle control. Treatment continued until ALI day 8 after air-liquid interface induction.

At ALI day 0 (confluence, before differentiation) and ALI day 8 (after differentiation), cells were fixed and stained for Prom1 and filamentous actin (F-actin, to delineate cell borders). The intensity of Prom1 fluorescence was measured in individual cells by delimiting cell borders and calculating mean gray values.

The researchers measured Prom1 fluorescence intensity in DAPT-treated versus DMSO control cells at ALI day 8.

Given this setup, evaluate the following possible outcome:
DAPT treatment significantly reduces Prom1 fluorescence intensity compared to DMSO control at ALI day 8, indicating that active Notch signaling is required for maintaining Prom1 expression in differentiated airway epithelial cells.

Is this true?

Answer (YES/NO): YES